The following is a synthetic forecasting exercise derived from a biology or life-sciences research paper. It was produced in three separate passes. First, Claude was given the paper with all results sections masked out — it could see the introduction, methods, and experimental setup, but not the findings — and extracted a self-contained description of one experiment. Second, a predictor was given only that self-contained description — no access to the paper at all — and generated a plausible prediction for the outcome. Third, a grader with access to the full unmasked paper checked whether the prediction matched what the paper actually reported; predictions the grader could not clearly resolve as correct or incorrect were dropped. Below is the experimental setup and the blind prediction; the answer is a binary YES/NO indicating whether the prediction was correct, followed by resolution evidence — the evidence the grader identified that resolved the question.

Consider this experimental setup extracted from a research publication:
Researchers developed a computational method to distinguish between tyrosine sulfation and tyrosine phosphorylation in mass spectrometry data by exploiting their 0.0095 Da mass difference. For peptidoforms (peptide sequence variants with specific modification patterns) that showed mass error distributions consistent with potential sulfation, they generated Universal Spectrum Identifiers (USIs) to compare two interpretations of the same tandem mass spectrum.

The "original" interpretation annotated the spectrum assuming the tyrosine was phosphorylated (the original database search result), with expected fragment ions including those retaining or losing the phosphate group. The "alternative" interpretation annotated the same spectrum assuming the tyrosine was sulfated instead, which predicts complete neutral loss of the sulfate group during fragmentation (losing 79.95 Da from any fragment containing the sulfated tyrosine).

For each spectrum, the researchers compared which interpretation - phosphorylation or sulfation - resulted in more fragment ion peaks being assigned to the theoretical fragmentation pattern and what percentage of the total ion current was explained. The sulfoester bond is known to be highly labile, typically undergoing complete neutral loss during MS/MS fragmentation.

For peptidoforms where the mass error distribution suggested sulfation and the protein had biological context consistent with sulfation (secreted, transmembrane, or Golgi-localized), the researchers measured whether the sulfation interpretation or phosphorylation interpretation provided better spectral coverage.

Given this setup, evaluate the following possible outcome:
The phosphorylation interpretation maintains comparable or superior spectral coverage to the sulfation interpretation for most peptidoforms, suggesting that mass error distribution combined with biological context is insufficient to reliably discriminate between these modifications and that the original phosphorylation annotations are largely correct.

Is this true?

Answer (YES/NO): NO